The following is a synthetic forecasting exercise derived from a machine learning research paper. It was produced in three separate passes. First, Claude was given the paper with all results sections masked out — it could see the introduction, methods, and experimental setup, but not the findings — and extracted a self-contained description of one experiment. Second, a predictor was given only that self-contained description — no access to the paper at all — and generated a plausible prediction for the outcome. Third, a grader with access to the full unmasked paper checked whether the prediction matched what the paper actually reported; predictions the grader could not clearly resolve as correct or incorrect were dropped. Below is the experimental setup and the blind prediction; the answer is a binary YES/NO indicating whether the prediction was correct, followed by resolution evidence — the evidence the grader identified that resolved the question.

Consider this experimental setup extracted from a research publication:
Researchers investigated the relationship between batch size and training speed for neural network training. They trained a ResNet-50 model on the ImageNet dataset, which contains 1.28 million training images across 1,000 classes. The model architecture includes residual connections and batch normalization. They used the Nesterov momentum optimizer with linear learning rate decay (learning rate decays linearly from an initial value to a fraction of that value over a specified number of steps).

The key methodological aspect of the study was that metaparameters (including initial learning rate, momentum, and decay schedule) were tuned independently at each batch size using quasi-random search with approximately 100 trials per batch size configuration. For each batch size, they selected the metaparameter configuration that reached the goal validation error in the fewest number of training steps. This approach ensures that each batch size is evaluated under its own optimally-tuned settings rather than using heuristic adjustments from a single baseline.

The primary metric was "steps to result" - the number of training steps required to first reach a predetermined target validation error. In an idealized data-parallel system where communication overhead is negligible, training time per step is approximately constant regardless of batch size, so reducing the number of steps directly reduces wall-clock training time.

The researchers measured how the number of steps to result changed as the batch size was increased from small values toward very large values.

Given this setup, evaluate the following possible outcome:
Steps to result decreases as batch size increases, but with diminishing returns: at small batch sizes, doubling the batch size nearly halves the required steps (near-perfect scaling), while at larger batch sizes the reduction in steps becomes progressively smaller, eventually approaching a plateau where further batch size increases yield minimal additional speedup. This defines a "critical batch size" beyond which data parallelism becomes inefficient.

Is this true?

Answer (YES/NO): YES